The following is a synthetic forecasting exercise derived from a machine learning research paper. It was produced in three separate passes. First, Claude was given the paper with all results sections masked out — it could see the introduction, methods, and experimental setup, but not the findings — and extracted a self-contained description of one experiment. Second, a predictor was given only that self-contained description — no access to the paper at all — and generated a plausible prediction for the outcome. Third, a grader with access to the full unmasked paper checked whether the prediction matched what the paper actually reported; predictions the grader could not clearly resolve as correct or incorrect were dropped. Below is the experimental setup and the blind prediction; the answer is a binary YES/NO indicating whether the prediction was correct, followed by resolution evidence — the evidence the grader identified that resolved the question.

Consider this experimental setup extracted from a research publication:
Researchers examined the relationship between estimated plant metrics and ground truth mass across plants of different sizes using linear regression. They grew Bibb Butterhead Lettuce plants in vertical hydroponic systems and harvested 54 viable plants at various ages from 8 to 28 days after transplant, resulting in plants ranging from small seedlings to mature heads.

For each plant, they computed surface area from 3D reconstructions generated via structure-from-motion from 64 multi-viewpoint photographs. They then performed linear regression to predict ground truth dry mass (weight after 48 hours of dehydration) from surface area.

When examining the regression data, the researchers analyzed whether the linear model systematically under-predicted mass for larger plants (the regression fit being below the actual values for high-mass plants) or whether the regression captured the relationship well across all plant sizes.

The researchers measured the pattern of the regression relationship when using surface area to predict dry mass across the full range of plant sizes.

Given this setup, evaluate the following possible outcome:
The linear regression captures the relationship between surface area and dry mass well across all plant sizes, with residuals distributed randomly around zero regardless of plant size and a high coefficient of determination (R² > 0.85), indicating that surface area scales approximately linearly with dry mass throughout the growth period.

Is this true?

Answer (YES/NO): NO